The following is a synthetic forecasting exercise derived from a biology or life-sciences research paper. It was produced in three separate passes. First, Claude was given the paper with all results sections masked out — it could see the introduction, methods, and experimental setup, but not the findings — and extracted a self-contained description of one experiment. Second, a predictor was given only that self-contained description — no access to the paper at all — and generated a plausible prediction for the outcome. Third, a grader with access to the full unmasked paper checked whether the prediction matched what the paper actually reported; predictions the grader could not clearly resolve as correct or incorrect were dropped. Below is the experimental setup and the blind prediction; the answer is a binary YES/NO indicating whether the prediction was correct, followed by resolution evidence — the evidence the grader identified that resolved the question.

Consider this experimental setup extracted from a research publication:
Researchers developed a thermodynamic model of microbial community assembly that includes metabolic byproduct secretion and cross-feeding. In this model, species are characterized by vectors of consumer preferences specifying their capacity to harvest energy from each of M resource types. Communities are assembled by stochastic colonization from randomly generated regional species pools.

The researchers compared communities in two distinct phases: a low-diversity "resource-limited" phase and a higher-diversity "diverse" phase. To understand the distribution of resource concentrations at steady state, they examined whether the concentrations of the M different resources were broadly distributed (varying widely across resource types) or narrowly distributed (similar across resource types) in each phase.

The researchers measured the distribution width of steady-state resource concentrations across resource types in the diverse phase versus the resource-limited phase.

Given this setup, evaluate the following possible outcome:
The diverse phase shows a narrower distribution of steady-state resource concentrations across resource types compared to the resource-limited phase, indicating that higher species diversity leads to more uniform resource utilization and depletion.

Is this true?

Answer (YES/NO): YES